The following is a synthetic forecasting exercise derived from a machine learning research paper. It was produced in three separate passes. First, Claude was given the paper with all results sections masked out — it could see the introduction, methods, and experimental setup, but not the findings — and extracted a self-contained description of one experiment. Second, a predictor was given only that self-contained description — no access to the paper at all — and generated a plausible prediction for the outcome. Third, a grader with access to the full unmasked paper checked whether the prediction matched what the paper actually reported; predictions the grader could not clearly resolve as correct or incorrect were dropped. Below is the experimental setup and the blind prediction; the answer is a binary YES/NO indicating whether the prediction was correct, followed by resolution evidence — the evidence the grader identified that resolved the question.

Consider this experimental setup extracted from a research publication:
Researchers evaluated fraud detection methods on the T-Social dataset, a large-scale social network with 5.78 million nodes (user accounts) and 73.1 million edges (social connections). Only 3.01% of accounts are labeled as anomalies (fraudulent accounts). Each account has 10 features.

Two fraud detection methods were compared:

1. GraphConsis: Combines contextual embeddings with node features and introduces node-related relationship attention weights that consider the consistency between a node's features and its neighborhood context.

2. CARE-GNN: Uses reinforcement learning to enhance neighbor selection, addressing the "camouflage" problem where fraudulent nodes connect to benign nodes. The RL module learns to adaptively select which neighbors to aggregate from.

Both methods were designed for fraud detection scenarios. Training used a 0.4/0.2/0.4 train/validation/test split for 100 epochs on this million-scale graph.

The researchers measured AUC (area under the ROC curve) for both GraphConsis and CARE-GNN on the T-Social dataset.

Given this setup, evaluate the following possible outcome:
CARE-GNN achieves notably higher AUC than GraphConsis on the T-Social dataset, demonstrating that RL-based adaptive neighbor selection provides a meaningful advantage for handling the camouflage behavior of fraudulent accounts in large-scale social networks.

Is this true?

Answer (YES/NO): NO